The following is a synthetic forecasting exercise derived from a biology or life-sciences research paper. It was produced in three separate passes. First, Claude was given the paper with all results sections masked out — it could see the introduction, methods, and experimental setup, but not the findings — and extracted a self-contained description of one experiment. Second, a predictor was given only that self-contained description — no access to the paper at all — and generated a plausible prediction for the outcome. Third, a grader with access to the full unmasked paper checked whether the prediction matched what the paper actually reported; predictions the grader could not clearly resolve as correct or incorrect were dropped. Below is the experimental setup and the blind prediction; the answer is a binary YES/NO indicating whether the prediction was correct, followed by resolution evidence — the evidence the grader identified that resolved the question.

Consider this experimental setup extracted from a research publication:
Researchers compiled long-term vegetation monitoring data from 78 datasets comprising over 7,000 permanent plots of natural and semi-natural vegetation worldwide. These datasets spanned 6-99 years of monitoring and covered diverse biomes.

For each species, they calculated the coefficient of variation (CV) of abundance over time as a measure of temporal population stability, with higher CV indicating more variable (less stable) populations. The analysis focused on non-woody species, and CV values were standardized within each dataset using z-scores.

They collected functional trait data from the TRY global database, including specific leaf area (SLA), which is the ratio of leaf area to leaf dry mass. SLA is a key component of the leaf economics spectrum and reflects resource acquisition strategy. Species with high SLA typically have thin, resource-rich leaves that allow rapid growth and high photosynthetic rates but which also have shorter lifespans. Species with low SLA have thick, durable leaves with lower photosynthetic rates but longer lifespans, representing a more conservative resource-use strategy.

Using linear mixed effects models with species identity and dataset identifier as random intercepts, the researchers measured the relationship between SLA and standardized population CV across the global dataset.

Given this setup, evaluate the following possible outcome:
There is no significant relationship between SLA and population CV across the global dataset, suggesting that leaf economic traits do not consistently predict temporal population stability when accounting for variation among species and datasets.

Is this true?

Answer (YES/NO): NO